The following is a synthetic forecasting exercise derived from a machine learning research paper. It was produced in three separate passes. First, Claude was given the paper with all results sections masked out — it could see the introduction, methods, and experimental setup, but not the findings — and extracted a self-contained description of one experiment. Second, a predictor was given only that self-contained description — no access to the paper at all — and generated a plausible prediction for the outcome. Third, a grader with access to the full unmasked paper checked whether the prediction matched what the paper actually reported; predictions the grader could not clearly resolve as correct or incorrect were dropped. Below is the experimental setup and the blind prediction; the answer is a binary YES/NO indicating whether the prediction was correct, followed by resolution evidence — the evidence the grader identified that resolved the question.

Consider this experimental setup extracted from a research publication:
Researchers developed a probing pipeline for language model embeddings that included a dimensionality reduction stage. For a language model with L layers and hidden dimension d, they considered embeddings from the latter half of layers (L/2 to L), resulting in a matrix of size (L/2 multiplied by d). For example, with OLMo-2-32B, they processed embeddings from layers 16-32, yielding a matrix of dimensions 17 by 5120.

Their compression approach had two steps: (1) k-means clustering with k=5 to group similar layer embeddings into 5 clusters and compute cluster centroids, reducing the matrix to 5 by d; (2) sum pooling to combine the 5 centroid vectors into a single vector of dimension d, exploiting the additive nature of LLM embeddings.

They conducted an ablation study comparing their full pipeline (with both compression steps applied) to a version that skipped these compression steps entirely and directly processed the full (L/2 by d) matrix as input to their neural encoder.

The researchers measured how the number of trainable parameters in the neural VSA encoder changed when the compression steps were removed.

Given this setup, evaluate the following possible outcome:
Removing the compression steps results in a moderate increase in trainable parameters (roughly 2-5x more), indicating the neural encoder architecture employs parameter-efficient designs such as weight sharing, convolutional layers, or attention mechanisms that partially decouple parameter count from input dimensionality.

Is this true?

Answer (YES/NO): NO